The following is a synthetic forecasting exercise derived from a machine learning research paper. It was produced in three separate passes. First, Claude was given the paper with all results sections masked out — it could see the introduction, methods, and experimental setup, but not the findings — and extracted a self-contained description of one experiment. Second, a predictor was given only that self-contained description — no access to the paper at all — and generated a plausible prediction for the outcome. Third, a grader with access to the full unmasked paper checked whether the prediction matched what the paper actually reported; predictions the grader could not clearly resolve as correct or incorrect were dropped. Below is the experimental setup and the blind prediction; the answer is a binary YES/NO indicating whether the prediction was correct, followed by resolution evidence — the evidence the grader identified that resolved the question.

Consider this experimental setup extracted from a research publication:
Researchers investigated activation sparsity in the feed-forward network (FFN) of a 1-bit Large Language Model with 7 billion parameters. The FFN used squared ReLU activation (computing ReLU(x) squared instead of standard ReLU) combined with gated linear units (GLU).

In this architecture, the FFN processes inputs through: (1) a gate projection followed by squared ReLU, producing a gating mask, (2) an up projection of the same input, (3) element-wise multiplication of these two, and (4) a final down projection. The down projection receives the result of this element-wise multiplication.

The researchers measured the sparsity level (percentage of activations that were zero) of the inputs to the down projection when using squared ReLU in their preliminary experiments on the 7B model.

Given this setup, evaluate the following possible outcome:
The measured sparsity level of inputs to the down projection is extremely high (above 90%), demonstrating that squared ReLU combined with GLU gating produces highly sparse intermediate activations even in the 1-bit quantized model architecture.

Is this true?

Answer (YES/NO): NO